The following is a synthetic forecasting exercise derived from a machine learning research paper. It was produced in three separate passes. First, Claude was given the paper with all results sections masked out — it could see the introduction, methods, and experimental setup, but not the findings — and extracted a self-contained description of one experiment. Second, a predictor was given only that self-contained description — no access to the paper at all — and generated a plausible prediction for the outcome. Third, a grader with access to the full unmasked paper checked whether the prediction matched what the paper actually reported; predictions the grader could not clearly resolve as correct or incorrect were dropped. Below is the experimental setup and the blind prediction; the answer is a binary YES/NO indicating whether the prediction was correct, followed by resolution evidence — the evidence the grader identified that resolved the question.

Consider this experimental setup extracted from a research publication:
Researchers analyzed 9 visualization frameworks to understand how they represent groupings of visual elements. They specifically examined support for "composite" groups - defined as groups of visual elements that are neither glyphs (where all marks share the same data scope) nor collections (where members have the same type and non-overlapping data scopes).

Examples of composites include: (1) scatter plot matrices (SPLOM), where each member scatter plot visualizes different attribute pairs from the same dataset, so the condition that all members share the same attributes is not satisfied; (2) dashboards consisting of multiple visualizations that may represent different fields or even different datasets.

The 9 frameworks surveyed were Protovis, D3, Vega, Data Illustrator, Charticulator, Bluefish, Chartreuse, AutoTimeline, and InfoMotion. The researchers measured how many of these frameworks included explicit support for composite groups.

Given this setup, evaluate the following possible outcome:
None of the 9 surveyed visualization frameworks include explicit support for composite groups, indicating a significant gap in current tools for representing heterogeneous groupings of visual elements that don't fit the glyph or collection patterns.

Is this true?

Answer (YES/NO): NO